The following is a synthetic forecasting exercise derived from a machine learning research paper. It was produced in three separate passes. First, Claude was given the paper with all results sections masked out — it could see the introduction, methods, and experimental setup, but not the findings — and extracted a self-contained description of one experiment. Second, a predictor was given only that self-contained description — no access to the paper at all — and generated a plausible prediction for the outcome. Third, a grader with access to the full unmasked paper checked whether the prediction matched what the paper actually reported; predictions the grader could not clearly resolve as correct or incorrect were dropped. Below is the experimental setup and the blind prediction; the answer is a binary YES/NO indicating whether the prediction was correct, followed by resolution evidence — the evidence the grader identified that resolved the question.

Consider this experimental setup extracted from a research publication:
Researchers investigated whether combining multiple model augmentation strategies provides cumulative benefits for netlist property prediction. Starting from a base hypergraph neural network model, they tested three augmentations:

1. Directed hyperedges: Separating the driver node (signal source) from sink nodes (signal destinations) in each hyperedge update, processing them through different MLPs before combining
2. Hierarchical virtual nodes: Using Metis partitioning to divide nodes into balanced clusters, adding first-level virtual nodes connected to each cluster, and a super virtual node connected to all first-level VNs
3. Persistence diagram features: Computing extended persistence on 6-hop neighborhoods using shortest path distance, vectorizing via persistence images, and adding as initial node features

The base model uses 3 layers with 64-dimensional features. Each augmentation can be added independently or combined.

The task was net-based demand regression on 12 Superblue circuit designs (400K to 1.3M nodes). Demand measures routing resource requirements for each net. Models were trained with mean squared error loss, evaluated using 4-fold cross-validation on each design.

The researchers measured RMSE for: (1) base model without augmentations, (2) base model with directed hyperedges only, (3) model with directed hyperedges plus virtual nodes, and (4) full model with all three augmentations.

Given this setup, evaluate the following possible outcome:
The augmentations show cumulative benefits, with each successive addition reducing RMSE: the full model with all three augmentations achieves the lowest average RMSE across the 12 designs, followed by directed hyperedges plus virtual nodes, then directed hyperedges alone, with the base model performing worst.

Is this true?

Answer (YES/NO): NO